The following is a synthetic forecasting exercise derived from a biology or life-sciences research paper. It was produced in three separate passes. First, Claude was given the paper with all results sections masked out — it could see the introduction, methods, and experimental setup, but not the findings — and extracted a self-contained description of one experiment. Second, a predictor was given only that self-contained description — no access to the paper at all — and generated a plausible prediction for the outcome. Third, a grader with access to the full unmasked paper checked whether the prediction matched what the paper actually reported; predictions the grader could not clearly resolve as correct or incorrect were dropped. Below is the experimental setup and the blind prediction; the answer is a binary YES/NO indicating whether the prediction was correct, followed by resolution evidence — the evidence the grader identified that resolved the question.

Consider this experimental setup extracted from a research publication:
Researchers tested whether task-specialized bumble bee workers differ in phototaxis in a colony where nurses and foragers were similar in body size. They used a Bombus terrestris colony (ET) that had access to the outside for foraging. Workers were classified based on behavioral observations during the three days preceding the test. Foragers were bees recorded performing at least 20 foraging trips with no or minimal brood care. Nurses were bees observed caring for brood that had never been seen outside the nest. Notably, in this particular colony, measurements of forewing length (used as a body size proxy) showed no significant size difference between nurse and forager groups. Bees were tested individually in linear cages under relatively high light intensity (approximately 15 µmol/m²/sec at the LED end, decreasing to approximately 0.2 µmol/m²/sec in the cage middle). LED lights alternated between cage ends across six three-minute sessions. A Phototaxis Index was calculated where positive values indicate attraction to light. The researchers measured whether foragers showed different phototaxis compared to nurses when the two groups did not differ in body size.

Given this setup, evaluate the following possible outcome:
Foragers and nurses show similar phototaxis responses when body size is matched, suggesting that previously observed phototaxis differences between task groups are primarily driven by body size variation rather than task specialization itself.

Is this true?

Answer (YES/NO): YES